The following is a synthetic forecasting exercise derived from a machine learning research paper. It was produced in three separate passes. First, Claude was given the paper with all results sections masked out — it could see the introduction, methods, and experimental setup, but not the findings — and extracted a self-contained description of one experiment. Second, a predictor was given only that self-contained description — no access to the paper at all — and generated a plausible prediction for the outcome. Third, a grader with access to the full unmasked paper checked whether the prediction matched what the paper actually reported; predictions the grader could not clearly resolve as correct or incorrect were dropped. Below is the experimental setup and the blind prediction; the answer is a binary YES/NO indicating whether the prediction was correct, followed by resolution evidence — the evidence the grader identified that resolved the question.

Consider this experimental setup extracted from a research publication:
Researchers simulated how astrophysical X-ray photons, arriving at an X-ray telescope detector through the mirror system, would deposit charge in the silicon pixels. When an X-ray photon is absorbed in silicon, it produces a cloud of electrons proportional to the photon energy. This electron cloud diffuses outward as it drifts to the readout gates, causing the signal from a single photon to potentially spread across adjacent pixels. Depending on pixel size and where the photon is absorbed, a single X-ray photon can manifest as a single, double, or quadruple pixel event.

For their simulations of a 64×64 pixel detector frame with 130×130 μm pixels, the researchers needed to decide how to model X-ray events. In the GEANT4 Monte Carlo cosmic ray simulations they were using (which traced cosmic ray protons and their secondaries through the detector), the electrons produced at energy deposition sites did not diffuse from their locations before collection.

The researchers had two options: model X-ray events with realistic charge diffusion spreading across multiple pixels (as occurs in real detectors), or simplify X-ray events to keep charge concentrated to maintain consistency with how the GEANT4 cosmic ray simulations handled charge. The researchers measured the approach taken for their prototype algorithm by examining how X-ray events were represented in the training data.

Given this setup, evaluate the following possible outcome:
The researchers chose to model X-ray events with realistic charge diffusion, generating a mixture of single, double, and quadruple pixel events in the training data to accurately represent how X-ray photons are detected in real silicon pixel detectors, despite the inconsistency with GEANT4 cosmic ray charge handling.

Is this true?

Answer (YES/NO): NO